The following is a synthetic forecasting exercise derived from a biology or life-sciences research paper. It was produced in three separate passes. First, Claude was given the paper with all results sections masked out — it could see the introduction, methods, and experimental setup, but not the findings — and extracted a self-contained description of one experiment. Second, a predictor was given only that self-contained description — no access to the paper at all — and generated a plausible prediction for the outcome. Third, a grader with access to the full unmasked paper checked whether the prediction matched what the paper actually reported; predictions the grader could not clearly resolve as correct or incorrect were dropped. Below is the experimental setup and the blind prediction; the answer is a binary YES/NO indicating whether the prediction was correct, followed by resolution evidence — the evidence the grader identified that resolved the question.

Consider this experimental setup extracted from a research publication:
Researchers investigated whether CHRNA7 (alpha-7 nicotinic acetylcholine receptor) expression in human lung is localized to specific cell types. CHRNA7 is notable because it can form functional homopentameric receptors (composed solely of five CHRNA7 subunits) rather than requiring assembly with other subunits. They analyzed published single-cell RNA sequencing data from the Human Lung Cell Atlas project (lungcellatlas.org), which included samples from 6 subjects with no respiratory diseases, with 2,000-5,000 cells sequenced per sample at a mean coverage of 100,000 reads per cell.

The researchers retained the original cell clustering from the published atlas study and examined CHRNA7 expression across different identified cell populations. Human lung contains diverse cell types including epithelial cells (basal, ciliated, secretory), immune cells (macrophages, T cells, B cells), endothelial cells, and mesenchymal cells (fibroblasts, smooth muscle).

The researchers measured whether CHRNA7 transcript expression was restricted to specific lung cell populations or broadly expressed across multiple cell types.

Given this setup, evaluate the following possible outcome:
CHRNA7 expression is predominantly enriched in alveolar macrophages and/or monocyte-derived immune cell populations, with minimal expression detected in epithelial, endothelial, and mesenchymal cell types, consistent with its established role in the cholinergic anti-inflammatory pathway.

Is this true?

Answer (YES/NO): NO